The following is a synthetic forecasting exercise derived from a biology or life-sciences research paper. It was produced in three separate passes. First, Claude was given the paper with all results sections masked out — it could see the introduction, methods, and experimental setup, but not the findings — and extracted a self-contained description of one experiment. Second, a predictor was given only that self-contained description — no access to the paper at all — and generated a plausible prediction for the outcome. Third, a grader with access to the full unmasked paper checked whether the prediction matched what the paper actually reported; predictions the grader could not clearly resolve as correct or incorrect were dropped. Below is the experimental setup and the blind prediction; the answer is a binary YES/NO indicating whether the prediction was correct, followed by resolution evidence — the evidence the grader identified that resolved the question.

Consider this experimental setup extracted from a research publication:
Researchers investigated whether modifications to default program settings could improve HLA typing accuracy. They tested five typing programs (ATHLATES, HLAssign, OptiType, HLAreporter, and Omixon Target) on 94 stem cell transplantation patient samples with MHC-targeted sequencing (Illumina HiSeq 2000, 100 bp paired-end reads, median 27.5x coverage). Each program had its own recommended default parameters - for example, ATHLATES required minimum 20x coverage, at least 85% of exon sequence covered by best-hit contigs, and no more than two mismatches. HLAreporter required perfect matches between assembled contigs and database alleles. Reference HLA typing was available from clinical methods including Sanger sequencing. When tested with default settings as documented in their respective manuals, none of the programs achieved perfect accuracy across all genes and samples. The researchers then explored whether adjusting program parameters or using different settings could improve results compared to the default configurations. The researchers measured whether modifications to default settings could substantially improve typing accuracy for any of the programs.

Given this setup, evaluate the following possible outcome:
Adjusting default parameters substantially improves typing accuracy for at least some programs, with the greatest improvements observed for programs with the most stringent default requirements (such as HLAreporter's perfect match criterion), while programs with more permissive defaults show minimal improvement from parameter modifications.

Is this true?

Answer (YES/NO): NO